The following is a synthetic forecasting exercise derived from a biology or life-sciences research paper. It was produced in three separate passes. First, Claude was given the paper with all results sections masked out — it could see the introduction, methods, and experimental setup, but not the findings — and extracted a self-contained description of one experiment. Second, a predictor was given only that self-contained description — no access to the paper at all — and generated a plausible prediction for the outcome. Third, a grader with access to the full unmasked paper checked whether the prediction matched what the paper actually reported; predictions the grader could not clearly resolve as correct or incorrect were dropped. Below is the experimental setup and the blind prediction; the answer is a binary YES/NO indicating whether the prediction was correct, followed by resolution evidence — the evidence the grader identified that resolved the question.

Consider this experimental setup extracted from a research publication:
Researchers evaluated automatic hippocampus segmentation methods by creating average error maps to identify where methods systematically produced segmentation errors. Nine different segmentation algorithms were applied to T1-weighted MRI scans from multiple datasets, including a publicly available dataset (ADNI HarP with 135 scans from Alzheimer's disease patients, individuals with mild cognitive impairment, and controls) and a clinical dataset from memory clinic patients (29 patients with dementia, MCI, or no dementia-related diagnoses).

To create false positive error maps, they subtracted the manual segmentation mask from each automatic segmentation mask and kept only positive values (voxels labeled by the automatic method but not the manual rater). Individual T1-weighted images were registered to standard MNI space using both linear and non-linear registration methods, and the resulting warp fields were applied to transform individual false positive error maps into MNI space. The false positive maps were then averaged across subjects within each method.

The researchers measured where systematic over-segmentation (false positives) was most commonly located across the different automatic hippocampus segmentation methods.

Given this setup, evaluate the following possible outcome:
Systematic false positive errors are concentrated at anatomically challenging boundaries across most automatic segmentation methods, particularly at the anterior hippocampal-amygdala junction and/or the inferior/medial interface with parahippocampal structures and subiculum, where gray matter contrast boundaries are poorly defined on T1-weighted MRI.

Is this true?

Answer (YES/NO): YES